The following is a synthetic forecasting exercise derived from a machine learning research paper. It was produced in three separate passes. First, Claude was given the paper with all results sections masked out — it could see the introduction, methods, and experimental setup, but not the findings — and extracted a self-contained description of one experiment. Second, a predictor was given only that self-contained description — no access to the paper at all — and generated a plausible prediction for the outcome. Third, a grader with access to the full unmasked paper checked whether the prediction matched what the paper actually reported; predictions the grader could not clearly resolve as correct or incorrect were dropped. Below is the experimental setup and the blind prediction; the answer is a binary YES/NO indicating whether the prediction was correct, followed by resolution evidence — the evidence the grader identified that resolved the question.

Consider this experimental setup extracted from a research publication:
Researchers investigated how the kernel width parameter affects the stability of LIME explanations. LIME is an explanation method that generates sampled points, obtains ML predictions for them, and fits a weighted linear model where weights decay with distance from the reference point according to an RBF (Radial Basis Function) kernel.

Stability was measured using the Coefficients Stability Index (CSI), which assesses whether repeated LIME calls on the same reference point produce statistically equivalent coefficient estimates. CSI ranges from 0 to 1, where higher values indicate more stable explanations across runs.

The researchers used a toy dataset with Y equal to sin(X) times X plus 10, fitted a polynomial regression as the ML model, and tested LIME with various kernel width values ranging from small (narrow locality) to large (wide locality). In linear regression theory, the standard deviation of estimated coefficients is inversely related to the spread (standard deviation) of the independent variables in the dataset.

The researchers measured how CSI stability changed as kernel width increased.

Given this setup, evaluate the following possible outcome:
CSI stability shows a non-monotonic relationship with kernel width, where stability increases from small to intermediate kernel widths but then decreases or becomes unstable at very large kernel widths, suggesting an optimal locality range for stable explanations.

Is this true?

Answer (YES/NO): NO